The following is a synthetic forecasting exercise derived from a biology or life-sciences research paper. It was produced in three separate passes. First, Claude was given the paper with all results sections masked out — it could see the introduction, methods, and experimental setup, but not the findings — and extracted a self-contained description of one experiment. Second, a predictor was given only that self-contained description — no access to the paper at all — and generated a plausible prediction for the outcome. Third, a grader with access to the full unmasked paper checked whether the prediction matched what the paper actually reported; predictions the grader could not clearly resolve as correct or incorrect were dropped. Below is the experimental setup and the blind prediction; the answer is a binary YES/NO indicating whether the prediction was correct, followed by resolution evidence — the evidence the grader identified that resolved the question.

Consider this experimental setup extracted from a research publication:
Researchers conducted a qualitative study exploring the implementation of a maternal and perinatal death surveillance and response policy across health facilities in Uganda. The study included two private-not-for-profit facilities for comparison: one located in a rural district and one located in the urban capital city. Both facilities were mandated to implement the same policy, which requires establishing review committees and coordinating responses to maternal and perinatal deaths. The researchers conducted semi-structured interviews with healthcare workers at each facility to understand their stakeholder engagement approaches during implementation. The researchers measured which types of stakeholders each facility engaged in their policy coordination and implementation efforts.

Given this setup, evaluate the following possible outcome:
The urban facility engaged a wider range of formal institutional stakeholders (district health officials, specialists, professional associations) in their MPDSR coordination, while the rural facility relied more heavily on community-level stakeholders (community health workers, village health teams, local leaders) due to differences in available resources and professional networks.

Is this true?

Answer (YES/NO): NO